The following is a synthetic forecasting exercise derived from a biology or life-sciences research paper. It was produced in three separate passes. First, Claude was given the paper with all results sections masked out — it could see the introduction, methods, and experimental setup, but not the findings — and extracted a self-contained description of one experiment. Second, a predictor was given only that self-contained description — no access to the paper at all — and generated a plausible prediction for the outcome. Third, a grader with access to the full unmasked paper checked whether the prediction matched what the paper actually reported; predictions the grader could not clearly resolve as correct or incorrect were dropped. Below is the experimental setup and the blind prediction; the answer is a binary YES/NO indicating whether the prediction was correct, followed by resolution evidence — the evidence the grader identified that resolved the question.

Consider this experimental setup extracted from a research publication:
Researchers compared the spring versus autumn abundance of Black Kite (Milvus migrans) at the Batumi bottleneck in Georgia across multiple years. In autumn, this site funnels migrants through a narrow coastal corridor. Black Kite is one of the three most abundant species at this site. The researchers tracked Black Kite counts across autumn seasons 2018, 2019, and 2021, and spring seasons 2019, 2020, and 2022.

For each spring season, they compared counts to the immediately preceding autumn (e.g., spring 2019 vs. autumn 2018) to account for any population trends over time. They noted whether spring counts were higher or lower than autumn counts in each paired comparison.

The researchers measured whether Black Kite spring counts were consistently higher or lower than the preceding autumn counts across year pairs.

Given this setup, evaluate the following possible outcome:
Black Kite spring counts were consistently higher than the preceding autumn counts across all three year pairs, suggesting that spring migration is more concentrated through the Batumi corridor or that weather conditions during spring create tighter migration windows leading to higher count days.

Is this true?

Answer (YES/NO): YES